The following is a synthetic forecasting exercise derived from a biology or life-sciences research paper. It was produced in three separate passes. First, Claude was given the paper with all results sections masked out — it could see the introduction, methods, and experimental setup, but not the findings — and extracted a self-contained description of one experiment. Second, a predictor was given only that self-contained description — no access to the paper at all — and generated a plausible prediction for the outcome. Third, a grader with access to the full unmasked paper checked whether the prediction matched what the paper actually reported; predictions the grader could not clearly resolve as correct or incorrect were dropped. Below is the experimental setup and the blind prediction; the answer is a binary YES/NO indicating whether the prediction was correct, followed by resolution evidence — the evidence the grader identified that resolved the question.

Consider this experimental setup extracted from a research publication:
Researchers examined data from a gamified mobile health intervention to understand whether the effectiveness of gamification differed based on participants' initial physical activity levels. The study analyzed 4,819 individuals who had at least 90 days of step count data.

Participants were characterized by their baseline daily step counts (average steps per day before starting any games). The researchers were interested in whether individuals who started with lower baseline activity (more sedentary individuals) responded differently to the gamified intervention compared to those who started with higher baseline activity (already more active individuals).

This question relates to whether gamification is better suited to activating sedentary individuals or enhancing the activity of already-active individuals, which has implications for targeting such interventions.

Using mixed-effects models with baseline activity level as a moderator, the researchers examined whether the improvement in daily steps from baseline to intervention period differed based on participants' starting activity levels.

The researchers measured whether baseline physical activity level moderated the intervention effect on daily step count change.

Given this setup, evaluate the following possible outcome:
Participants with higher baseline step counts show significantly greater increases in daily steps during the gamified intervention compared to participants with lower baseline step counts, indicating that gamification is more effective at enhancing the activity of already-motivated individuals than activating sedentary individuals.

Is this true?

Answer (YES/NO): NO